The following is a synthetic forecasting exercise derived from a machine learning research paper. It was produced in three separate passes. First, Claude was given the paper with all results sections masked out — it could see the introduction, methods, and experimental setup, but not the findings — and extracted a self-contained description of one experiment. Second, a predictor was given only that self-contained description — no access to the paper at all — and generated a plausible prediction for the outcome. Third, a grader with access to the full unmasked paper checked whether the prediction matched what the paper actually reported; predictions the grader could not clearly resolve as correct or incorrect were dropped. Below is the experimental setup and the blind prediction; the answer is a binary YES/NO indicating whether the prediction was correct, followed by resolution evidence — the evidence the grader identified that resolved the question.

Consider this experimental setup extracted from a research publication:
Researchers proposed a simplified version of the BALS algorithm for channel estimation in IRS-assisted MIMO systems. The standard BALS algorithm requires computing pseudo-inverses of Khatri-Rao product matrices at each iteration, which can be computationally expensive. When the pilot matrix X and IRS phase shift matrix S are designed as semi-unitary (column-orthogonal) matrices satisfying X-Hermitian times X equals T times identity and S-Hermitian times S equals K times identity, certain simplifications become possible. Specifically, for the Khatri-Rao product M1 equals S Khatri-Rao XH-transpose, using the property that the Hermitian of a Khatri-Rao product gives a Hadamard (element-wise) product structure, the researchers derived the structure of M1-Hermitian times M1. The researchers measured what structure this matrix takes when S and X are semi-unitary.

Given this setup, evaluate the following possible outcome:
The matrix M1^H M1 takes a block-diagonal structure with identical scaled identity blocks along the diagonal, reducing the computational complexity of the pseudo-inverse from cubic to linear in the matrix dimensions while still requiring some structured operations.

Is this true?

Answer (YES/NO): NO